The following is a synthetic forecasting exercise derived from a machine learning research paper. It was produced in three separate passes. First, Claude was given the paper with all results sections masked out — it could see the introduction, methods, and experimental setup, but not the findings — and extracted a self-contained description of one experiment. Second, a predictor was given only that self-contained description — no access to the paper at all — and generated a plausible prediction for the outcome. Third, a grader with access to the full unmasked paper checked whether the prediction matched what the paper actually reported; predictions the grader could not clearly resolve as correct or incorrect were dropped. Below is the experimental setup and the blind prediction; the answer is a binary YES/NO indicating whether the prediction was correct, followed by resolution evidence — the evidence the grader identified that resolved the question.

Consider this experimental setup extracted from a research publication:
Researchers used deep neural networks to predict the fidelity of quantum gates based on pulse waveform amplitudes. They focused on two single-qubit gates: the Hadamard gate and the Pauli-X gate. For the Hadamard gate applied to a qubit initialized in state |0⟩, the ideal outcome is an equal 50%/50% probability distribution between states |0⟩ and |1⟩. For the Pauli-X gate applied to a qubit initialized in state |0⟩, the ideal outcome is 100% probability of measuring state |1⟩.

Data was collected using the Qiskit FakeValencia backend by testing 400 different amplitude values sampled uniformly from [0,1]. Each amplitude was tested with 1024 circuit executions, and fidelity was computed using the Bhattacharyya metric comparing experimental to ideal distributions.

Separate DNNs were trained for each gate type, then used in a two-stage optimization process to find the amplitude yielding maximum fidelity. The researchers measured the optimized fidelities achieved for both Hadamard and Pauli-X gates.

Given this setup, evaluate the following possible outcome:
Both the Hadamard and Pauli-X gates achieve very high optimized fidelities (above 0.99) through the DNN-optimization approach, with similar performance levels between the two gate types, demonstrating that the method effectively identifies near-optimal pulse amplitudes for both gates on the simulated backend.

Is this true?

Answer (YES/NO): YES